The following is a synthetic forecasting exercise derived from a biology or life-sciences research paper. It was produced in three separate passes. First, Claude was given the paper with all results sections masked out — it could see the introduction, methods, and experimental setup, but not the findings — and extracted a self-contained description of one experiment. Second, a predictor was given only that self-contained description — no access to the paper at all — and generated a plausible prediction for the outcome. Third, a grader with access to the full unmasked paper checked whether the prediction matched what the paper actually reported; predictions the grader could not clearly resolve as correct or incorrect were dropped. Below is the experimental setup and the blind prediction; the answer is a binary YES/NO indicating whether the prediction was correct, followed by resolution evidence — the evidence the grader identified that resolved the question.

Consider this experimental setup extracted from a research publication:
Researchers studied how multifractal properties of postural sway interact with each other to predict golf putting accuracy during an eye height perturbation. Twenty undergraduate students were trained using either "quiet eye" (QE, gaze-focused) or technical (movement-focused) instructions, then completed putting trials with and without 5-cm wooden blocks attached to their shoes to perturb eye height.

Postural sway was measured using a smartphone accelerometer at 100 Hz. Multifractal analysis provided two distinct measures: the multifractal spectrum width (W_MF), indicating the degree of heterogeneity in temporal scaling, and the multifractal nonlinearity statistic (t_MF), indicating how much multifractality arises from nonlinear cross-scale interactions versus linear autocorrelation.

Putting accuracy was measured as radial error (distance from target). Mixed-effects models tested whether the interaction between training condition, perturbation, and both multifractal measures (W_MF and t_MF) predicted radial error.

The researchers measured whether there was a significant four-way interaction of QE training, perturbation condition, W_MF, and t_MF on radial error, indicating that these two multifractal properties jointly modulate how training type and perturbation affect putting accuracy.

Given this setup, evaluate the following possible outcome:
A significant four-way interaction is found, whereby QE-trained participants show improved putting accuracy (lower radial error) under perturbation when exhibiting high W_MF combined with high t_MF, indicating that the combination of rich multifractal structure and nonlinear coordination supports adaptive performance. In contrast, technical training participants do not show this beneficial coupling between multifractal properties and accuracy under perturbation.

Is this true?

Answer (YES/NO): NO